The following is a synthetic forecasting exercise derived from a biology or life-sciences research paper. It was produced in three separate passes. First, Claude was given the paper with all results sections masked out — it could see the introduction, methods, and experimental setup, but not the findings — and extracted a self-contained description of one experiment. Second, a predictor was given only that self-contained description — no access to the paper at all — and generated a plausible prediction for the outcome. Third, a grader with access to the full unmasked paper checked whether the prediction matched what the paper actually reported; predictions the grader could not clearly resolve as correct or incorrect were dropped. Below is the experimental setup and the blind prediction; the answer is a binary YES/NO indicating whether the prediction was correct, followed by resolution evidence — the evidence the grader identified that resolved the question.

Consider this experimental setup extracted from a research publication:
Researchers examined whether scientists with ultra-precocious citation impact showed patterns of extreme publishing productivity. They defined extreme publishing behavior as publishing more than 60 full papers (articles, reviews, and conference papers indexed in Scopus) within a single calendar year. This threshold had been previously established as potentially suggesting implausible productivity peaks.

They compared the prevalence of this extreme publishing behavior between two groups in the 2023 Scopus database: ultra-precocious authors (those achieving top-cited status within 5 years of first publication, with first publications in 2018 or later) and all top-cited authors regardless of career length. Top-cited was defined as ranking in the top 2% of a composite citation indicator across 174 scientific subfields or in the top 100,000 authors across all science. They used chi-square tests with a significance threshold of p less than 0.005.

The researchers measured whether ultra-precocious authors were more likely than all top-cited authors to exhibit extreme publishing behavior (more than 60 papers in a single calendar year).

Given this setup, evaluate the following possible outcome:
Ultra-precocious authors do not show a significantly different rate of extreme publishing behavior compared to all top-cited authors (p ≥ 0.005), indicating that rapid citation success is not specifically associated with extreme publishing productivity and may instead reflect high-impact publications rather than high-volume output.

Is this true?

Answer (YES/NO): NO